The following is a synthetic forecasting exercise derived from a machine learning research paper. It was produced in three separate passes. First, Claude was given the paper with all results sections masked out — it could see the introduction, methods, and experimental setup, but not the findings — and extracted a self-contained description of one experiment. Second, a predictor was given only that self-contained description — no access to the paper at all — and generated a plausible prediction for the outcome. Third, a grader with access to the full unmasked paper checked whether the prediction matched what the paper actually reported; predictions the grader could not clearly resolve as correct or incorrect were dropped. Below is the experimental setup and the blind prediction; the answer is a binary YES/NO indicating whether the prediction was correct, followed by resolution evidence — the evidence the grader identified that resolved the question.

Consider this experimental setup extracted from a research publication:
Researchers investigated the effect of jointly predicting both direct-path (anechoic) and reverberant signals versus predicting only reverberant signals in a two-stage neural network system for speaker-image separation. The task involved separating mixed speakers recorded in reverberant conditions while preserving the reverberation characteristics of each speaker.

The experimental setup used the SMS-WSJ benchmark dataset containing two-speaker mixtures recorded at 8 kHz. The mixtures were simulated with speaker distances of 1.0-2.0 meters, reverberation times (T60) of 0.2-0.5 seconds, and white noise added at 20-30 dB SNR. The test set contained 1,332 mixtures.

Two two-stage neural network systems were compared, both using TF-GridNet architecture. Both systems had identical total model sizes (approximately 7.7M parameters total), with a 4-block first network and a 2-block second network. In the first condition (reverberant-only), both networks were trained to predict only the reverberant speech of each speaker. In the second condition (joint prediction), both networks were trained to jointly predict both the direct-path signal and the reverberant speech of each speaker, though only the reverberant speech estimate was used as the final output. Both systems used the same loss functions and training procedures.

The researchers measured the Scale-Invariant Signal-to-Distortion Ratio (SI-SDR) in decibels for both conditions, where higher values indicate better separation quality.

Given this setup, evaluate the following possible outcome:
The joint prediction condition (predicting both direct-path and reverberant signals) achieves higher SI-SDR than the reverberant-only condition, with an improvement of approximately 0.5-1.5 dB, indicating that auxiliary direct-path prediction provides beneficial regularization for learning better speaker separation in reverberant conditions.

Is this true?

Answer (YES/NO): NO